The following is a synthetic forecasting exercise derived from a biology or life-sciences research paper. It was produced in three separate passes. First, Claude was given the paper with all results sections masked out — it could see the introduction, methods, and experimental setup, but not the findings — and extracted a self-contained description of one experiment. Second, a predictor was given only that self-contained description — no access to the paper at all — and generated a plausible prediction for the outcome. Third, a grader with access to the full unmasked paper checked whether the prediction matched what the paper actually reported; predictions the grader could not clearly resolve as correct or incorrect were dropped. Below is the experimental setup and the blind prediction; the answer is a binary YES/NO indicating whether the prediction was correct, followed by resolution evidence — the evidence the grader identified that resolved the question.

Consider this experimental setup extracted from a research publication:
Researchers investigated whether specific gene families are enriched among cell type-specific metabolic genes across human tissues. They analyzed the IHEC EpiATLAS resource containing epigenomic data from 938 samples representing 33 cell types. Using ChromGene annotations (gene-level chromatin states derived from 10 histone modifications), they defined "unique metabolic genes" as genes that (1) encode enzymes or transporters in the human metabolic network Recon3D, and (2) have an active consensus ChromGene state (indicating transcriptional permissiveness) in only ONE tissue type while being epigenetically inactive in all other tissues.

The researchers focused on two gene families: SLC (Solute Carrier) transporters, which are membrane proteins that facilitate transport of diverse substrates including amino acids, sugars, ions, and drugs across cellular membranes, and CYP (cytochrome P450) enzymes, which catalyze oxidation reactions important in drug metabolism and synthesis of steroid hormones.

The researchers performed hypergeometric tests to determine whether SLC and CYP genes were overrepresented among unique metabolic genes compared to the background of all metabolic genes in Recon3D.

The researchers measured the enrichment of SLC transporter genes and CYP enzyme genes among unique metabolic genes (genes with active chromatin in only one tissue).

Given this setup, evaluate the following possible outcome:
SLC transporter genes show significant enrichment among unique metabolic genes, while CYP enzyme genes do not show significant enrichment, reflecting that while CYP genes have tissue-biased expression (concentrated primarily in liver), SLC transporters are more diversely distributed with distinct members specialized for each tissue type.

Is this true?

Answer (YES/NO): NO